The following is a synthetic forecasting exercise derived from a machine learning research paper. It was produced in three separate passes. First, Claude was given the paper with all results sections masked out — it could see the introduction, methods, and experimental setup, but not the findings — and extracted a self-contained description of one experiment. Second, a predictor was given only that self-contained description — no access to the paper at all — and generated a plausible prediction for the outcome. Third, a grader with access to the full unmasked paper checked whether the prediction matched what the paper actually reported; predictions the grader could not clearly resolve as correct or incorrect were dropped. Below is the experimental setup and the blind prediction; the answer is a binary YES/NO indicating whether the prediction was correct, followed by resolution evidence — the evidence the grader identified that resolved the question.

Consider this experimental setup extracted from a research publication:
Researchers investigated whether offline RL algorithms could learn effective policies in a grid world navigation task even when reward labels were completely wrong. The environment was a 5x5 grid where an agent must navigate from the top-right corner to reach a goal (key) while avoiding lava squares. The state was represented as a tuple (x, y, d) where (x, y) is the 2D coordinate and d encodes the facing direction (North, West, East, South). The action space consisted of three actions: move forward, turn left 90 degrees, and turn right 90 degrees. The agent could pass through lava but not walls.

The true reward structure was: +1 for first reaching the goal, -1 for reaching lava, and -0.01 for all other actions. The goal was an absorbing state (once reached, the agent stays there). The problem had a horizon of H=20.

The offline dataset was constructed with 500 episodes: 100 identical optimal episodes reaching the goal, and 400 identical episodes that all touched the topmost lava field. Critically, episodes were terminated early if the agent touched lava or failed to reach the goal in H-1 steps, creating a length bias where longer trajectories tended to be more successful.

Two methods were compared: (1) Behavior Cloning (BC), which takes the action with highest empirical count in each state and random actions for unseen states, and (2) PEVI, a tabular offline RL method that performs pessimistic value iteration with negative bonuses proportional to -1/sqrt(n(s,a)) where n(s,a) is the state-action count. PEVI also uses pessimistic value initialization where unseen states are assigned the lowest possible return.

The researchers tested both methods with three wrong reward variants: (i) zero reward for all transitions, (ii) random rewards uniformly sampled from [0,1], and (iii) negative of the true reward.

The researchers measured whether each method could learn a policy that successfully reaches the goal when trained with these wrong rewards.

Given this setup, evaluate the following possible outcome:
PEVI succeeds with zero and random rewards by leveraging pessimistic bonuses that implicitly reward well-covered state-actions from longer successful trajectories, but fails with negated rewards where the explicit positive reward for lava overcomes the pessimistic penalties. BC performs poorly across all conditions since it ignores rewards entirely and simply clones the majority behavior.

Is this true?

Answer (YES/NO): NO